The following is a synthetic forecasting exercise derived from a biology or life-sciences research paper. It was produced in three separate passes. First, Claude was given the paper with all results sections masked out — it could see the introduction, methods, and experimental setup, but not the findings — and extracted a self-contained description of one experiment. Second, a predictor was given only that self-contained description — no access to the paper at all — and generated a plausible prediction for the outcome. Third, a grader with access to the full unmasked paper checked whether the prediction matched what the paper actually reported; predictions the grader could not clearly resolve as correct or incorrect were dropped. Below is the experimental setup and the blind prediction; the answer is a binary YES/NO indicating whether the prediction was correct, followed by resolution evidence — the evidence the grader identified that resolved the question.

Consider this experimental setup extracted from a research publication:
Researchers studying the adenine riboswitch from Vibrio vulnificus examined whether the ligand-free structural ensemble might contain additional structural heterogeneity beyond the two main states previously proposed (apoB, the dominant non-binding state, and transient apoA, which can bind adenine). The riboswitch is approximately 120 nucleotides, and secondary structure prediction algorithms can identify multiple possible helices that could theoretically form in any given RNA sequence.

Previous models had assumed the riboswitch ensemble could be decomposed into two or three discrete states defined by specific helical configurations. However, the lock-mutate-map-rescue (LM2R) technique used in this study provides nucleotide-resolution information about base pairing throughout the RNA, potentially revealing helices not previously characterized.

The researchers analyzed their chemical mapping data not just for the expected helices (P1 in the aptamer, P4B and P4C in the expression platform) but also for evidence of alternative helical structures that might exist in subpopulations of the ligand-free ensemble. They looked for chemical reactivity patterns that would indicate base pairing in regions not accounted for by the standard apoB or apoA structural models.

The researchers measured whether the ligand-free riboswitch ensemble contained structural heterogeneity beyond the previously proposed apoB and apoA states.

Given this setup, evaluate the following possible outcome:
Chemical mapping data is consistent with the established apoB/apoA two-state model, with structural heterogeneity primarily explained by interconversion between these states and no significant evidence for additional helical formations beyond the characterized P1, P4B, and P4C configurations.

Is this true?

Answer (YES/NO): NO